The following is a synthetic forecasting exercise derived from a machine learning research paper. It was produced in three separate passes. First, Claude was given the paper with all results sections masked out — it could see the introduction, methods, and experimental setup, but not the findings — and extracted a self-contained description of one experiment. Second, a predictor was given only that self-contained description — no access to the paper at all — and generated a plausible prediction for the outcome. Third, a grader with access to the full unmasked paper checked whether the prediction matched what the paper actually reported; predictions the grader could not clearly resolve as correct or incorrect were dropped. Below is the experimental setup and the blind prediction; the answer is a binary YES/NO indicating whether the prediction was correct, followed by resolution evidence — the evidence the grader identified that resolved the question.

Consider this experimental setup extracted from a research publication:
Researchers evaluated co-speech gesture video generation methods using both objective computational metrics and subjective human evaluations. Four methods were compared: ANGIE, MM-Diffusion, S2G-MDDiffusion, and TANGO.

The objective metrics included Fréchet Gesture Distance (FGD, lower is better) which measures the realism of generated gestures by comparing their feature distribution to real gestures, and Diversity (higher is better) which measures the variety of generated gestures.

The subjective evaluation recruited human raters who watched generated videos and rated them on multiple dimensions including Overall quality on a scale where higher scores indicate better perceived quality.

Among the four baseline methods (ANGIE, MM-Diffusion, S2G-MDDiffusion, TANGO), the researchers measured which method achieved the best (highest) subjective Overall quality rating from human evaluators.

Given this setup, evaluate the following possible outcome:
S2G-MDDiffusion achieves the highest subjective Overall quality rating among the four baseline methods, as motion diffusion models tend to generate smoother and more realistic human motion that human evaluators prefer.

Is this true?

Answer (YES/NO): YES